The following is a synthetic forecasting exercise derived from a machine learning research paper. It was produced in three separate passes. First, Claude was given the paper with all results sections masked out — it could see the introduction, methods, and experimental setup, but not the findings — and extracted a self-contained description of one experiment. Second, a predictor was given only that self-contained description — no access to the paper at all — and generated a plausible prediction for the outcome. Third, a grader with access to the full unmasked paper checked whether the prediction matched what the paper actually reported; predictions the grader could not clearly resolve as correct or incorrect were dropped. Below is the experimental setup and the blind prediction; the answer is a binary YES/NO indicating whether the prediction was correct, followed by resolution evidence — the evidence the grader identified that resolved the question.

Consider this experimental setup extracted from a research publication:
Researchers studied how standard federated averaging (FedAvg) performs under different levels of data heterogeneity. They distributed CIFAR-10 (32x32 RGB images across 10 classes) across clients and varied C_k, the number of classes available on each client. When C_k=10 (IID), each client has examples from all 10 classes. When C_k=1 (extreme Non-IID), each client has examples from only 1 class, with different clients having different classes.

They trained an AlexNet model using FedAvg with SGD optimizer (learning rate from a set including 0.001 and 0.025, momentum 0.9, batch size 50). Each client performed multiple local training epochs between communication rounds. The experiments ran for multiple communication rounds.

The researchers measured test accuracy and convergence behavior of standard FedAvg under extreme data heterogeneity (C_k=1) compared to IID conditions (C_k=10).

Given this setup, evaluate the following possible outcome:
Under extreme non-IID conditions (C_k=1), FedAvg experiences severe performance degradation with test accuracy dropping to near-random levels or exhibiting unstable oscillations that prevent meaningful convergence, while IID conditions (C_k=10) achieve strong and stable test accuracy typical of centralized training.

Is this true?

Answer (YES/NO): YES